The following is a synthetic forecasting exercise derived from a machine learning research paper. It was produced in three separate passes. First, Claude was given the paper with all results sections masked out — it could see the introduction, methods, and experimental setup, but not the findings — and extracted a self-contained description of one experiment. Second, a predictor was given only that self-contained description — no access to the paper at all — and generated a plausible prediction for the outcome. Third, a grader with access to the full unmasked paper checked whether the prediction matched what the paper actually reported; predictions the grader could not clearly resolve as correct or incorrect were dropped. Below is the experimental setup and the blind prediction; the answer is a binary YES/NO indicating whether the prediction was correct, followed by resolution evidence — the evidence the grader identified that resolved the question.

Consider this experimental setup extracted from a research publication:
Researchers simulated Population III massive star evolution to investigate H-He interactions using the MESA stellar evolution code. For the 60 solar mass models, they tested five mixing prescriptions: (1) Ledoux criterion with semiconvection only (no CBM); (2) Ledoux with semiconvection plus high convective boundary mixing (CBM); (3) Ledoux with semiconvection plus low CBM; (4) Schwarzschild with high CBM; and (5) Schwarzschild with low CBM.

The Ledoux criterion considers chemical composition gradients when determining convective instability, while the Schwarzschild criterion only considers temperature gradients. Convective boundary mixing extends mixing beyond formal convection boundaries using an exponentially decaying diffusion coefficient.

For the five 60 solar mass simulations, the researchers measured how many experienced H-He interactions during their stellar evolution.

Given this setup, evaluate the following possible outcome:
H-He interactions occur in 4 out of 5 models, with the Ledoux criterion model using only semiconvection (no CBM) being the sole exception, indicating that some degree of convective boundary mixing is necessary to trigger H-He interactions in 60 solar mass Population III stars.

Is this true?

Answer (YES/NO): NO